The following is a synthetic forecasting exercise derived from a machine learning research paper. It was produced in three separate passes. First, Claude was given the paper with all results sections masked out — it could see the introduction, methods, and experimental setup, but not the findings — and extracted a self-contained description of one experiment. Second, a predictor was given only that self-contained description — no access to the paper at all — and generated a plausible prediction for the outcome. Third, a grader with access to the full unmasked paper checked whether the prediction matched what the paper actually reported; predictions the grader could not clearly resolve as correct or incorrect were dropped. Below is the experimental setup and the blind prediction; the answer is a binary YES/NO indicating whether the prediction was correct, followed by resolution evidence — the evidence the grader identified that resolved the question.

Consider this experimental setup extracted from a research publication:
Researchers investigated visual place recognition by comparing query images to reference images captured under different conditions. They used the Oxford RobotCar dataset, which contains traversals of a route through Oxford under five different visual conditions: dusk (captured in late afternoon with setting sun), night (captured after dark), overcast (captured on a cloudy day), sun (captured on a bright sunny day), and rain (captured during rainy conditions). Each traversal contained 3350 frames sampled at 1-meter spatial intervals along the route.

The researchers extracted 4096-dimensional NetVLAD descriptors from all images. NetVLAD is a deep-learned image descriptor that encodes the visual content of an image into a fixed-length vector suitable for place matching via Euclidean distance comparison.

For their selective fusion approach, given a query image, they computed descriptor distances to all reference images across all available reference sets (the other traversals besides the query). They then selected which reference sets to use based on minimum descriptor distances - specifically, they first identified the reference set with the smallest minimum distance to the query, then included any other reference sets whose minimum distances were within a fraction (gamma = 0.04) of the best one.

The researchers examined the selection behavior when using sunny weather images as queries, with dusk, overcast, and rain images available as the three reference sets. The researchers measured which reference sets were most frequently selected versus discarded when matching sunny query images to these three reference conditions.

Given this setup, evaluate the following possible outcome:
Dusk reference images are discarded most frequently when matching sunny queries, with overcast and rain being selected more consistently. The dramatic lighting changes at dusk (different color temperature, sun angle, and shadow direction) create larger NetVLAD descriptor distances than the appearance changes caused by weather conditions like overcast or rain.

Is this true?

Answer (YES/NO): YES